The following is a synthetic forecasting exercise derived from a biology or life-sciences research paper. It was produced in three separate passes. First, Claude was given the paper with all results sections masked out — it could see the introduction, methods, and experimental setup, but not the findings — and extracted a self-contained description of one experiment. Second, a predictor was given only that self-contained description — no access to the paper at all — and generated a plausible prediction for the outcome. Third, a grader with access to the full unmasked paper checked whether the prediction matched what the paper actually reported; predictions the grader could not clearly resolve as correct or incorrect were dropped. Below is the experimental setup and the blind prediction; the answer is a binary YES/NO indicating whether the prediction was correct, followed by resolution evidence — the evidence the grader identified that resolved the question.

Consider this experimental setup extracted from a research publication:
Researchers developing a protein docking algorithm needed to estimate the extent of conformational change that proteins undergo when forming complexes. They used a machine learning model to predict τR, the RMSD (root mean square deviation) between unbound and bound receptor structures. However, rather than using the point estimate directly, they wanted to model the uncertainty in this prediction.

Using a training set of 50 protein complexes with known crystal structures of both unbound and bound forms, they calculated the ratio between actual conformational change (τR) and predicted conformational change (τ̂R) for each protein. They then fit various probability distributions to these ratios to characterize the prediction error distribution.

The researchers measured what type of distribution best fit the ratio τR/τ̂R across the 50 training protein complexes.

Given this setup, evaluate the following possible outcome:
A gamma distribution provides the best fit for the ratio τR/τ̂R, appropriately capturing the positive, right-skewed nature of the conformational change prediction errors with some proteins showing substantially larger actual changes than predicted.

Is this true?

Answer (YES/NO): NO